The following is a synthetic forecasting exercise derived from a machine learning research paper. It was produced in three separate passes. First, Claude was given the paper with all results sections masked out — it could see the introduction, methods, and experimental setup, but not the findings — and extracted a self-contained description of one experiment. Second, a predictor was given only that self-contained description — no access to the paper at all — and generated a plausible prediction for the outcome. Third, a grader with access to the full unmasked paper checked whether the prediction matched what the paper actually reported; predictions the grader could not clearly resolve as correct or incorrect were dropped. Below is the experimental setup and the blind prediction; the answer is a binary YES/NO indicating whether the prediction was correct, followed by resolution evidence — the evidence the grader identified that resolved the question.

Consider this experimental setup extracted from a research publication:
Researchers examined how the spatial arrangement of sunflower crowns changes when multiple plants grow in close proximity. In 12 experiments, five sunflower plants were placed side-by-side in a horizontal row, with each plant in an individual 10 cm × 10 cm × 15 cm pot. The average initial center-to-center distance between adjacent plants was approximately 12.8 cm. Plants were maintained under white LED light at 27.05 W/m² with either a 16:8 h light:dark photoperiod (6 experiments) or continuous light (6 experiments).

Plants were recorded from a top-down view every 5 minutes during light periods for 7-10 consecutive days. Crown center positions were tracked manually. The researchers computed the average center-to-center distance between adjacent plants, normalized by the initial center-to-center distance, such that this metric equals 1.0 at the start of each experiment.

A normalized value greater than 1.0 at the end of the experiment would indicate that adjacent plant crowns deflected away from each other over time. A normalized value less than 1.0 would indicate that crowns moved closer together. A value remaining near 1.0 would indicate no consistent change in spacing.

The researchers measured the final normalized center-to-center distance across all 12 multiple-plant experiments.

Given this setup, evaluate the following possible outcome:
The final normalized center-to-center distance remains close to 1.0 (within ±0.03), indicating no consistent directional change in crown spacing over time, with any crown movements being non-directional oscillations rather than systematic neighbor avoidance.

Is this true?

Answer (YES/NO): NO